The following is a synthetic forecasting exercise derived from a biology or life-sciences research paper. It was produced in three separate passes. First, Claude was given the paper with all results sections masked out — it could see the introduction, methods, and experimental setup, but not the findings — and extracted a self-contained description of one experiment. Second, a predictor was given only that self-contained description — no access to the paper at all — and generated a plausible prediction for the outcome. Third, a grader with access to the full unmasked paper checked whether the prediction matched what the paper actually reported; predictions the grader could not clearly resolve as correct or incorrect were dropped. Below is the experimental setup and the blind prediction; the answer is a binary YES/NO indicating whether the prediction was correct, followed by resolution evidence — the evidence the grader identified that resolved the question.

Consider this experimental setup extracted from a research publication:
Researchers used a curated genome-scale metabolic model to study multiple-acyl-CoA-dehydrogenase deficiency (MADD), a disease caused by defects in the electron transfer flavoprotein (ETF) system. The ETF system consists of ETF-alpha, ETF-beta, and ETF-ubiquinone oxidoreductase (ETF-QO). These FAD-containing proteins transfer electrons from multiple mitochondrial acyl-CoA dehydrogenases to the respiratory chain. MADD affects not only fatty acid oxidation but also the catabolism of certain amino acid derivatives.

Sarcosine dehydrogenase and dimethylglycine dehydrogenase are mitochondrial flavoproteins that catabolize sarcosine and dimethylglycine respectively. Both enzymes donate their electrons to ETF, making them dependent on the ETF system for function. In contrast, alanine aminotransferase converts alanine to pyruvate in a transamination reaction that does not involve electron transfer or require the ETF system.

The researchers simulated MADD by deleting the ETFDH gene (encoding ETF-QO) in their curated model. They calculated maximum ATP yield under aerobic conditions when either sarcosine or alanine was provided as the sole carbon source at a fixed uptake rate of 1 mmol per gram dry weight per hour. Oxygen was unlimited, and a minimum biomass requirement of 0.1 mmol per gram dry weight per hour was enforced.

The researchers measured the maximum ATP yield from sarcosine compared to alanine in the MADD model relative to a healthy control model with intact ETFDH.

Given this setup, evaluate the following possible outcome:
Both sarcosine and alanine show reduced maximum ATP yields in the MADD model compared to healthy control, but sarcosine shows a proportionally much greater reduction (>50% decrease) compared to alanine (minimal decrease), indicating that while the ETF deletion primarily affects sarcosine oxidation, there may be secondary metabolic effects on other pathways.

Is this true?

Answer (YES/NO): NO